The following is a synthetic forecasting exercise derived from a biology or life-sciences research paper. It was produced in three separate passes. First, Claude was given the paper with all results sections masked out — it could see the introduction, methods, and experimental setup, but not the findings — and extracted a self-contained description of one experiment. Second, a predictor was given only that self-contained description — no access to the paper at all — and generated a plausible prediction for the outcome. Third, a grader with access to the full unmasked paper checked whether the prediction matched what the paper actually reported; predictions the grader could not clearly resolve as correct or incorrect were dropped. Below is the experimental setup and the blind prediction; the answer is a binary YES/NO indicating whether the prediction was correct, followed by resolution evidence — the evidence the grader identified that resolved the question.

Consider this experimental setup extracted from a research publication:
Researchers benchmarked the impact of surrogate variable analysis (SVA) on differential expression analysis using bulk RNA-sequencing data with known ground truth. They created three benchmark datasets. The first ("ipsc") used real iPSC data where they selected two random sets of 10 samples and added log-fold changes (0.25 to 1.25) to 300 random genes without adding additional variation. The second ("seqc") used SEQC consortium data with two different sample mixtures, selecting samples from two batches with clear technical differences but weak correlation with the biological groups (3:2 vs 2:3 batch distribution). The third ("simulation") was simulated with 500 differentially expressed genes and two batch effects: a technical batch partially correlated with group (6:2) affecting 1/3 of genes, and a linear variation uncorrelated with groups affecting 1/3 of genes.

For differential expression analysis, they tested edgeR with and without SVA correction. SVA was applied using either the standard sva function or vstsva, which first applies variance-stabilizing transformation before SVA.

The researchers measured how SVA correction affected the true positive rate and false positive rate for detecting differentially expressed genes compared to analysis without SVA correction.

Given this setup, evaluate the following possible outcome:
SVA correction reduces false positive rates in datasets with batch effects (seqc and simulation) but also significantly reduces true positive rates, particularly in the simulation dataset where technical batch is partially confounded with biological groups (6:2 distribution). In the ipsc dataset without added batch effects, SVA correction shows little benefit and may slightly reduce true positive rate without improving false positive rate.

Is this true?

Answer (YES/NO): NO